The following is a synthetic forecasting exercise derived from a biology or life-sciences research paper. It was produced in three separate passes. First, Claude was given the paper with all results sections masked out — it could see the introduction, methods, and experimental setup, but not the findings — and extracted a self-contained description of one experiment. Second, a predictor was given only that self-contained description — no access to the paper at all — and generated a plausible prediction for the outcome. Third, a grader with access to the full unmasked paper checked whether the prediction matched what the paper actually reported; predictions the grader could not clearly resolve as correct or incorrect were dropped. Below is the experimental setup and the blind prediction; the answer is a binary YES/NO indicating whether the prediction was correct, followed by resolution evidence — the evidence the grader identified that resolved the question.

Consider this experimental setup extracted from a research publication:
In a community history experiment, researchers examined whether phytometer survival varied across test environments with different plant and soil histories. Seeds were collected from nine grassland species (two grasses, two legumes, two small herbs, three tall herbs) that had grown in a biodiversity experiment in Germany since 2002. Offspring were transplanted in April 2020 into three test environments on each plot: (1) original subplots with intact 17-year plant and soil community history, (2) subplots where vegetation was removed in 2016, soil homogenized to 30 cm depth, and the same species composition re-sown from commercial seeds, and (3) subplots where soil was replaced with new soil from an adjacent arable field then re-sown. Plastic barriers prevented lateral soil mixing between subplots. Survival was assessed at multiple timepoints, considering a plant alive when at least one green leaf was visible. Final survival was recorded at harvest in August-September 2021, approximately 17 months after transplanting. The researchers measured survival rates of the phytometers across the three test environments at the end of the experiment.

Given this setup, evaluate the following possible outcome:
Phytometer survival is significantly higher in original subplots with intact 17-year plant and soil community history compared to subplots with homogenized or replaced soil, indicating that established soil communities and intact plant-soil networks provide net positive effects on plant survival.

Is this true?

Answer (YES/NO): NO